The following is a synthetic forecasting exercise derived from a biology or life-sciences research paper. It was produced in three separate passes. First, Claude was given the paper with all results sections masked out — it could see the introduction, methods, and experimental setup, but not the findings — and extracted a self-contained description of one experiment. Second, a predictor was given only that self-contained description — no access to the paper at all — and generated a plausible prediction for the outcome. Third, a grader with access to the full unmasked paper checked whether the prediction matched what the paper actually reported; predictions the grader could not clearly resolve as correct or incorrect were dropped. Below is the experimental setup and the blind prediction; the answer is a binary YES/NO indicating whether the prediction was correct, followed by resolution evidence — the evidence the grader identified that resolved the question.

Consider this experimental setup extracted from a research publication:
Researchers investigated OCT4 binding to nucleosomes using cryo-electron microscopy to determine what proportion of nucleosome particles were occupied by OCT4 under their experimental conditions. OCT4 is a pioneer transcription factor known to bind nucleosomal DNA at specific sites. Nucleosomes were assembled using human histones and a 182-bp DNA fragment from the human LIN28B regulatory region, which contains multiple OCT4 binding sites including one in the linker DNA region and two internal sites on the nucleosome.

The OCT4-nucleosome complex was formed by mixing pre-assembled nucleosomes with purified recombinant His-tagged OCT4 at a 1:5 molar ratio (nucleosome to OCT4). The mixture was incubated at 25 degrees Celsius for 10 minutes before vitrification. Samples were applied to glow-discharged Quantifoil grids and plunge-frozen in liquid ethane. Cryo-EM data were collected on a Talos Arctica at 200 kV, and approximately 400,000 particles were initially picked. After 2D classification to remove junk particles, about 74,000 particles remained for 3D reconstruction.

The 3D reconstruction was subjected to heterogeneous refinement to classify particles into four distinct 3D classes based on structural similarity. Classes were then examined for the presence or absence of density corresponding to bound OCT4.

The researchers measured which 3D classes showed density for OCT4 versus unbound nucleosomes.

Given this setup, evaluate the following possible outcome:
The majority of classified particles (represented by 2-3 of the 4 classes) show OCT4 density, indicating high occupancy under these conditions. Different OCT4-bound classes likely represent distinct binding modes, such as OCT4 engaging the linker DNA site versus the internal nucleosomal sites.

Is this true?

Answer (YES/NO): NO